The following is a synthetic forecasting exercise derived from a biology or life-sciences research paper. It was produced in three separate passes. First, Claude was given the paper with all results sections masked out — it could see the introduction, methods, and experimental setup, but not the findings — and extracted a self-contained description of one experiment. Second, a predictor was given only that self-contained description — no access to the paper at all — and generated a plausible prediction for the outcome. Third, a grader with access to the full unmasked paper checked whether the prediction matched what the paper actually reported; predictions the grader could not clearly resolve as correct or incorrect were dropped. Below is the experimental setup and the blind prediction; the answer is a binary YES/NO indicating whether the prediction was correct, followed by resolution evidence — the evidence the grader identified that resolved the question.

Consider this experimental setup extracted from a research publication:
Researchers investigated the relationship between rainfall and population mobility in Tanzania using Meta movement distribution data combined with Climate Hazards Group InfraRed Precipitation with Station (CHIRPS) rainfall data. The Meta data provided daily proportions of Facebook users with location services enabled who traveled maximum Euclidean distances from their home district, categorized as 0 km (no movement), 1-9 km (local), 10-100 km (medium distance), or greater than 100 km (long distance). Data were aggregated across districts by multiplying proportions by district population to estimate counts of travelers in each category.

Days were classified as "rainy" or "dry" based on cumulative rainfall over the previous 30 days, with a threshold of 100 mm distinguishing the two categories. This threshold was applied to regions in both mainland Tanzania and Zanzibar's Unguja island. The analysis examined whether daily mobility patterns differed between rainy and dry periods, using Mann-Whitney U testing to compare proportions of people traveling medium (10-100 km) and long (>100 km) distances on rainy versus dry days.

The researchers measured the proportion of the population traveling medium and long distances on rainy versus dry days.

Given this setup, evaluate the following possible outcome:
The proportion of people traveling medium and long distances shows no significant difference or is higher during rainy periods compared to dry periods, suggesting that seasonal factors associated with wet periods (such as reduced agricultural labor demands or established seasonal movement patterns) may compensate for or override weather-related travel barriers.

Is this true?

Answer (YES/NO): NO